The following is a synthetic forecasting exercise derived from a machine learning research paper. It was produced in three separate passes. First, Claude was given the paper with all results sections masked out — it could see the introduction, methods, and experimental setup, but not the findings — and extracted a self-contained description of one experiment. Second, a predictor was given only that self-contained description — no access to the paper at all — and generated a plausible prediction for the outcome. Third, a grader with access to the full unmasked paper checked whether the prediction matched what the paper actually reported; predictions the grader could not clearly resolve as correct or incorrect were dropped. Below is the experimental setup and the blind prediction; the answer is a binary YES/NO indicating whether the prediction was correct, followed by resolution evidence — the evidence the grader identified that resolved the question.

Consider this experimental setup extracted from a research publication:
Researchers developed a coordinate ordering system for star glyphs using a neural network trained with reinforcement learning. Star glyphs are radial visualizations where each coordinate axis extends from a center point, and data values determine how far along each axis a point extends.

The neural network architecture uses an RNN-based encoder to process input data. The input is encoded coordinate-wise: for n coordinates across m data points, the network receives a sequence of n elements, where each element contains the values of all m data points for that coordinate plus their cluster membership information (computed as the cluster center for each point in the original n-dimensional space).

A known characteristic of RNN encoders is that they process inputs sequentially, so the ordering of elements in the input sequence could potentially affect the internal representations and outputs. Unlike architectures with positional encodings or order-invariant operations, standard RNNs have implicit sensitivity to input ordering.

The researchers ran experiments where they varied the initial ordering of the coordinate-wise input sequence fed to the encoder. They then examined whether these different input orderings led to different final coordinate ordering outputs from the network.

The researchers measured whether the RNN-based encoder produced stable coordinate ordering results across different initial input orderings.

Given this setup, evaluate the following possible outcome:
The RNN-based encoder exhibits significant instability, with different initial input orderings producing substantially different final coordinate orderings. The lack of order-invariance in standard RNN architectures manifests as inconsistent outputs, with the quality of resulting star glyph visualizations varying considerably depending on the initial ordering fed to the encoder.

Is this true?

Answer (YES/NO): NO